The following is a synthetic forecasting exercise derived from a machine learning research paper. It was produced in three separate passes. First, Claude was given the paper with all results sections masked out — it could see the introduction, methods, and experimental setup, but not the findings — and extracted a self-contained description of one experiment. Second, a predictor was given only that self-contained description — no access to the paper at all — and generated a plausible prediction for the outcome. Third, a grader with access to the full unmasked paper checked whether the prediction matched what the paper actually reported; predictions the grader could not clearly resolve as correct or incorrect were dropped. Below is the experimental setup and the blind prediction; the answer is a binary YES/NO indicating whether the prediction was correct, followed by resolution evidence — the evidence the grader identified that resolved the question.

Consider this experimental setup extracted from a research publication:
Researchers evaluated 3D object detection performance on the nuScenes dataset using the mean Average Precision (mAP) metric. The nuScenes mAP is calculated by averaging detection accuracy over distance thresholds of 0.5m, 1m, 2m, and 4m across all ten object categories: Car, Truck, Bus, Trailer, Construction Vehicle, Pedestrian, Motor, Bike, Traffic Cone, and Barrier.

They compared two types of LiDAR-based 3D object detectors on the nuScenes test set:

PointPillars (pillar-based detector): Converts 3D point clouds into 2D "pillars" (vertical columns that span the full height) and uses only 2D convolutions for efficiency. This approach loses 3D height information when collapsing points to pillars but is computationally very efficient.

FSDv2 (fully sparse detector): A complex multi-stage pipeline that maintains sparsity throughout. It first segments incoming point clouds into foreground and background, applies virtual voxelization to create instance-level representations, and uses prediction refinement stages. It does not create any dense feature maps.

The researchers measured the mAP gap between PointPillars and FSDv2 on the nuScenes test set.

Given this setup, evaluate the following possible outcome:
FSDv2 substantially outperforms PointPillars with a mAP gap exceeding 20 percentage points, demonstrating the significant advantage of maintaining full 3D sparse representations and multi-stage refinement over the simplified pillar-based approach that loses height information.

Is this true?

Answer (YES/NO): YES